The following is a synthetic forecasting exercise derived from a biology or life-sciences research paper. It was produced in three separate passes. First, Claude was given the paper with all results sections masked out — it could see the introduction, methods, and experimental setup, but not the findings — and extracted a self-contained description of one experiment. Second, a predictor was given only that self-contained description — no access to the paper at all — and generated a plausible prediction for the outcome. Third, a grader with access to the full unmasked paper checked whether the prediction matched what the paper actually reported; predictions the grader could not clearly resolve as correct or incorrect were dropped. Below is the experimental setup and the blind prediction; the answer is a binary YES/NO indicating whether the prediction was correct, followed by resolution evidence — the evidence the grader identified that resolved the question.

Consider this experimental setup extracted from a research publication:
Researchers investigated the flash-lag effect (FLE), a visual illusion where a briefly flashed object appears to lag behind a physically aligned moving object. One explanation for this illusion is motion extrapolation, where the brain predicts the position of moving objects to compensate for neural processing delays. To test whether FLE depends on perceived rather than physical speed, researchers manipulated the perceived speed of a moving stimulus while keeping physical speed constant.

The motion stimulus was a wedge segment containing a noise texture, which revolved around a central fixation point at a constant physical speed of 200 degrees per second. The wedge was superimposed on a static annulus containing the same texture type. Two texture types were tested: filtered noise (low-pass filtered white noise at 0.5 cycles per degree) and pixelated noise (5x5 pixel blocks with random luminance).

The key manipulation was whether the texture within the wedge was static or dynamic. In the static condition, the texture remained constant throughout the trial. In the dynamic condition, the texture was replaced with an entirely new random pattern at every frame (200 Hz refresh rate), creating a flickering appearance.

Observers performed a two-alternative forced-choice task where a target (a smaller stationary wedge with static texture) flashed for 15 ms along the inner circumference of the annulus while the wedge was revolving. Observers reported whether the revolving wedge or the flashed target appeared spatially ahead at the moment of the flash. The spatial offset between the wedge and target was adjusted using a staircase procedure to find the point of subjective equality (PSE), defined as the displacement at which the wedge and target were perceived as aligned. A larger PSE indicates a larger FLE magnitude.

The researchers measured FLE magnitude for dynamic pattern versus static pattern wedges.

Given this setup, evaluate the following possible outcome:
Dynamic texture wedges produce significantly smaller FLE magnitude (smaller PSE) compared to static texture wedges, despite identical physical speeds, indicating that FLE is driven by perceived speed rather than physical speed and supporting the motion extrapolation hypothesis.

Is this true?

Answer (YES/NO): NO